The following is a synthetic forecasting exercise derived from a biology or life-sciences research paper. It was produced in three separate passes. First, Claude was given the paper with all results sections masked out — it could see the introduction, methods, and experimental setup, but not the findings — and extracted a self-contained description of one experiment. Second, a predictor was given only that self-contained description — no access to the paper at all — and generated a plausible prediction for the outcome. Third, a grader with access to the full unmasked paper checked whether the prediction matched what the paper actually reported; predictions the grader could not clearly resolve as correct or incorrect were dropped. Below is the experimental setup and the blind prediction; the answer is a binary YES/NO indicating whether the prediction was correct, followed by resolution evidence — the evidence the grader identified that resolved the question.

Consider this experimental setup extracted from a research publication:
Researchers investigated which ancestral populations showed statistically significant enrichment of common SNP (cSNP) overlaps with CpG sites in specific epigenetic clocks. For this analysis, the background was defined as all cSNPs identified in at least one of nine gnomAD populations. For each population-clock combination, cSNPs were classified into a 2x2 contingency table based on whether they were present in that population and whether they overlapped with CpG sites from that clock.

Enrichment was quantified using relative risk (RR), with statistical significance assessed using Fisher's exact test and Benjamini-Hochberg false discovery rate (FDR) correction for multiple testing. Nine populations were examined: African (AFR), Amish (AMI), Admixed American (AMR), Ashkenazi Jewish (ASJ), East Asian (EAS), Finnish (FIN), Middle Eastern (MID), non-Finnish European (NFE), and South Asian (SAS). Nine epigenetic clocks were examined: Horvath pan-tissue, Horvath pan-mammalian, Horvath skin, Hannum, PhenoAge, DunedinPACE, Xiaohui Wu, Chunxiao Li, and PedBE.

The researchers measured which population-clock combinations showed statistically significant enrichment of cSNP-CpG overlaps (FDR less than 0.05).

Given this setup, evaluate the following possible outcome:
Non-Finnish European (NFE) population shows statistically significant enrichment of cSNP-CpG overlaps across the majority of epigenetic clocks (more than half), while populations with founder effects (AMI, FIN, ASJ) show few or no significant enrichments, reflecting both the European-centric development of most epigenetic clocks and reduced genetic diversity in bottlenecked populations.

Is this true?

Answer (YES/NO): NO